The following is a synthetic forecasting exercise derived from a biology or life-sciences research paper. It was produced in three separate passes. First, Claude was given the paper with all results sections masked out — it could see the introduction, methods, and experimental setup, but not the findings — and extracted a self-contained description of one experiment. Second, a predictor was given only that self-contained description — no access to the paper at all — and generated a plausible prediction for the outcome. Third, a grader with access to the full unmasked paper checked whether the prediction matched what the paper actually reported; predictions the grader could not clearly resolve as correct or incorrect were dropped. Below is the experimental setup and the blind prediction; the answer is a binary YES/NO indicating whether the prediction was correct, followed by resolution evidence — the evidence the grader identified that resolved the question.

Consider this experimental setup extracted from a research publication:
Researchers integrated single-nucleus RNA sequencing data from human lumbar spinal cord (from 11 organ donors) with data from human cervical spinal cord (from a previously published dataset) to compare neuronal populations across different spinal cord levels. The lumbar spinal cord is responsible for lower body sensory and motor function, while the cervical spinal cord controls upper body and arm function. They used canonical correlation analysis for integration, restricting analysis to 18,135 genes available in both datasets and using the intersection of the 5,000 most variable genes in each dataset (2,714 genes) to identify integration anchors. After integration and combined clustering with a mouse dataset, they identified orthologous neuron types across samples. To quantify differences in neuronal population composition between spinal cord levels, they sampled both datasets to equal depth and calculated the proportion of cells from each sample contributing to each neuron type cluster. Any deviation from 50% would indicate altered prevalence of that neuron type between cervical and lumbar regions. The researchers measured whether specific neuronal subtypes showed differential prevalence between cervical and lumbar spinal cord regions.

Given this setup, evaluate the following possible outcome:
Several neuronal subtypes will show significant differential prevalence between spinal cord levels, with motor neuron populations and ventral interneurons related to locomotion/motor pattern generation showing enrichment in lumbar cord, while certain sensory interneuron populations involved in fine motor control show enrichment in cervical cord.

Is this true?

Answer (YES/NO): NO